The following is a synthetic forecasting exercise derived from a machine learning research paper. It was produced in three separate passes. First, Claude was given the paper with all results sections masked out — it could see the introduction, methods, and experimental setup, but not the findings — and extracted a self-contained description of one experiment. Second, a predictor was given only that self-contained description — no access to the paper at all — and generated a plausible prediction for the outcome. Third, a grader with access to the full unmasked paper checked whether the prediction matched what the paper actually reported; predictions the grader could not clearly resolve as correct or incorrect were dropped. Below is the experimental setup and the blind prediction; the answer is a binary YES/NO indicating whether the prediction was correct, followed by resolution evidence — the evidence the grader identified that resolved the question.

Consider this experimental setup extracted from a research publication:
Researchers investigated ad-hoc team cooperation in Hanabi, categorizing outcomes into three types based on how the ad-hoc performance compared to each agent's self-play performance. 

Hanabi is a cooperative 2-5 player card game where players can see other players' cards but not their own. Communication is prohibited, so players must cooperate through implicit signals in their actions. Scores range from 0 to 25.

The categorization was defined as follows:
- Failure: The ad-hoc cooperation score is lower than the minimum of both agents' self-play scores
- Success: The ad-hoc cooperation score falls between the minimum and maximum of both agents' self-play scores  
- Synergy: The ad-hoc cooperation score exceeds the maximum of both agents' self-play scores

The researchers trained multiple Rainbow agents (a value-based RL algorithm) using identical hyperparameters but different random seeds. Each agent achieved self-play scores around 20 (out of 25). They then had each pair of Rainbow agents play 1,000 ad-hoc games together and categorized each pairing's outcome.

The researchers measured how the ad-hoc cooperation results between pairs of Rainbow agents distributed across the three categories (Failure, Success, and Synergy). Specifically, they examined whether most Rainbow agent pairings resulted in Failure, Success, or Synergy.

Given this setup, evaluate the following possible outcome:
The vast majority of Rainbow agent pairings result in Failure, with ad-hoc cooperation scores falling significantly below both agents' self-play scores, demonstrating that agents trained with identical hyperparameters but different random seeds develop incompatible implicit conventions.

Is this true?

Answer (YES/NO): YES